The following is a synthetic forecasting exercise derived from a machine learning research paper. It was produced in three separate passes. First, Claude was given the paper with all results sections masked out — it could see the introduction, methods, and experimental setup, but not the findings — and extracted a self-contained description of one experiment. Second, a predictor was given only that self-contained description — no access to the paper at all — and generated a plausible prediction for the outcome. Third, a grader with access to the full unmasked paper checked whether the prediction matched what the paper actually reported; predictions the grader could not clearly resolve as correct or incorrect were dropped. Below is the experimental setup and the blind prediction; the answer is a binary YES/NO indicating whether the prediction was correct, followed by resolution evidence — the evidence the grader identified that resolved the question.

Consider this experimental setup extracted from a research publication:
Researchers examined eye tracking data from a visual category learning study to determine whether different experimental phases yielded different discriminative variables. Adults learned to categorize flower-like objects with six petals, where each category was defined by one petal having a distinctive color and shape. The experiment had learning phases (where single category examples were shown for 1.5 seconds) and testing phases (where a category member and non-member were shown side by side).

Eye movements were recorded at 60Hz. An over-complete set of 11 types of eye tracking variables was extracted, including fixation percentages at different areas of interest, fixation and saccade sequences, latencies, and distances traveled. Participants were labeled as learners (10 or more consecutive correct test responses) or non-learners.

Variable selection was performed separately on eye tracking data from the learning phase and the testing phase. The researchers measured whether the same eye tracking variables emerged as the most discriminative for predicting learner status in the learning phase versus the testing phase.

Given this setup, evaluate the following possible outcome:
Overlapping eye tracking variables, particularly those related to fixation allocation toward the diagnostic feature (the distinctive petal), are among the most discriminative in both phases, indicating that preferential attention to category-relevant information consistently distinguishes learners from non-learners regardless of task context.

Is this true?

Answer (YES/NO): NO